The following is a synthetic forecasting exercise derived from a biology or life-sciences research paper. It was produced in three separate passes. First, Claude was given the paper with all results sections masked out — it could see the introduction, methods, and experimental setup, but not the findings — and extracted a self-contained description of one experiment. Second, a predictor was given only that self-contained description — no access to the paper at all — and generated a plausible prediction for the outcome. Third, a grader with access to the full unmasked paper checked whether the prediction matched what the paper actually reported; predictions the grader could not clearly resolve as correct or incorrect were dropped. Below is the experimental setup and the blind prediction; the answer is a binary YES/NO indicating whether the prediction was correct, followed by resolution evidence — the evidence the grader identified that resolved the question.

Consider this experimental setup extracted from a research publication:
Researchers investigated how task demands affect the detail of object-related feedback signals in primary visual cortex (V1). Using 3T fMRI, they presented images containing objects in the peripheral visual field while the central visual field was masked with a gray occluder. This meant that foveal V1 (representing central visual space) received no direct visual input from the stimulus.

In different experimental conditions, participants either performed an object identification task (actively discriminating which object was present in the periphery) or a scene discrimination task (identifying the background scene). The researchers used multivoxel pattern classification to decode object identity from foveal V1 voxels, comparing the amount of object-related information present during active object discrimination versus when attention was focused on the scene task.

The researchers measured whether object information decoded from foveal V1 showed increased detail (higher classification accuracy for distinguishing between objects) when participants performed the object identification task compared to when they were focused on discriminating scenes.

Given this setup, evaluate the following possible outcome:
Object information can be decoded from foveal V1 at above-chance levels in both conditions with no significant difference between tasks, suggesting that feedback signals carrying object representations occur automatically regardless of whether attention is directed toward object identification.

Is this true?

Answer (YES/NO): NO